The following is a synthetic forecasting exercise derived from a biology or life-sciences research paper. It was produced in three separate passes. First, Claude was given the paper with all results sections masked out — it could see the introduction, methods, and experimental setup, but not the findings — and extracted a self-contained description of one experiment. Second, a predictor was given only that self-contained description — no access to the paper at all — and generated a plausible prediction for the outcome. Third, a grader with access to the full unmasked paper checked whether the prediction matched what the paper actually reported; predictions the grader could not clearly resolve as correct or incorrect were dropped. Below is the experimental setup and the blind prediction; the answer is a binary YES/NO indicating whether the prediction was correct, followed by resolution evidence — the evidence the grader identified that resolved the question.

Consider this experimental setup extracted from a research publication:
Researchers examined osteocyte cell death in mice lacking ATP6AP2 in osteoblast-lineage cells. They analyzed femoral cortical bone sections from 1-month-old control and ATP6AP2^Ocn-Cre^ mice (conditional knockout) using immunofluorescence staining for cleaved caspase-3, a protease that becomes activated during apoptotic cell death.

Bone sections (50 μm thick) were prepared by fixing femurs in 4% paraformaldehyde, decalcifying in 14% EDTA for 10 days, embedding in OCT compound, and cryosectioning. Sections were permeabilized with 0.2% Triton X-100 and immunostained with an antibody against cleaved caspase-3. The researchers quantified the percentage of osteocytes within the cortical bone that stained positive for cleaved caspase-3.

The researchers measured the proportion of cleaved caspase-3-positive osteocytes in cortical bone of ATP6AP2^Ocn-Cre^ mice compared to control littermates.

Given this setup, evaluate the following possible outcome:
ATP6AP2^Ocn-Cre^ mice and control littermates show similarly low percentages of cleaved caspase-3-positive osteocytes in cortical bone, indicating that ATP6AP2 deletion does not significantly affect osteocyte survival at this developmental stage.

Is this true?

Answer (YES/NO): NO